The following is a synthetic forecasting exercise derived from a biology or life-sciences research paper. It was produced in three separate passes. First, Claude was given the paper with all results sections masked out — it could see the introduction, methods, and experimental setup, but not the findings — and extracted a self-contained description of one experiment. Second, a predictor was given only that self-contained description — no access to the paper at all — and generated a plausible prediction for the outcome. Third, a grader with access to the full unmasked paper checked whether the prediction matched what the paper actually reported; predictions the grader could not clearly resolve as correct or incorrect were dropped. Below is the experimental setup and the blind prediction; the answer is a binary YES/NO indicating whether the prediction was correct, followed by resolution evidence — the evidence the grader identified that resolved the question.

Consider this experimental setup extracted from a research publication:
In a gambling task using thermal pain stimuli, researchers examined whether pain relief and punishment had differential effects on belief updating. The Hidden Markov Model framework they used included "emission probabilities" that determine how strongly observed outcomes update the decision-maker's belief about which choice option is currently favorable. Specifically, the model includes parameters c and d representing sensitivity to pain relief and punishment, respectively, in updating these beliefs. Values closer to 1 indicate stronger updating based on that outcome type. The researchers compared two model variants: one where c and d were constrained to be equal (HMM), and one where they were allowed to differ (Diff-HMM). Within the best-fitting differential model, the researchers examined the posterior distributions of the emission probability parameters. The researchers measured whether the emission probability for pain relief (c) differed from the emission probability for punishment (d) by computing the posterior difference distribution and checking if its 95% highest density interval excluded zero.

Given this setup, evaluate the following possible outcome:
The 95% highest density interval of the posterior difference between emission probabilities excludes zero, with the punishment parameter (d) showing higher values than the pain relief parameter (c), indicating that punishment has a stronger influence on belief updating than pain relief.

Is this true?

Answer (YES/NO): NO